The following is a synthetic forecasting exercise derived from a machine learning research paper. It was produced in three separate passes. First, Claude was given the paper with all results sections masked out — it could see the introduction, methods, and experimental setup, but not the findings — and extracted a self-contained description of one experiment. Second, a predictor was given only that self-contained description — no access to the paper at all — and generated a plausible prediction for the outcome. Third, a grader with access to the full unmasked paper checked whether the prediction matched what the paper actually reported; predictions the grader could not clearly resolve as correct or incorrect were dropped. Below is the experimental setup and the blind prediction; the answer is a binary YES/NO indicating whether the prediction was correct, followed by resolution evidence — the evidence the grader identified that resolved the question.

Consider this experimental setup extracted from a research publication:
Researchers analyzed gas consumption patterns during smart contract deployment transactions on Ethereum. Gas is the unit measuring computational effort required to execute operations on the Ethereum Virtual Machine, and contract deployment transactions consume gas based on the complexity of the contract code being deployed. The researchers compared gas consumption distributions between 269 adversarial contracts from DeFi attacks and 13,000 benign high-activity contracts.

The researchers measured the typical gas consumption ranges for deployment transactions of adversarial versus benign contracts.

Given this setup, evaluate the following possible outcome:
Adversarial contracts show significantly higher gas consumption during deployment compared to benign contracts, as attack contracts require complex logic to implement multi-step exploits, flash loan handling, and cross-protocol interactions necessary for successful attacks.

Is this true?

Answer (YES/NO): NO